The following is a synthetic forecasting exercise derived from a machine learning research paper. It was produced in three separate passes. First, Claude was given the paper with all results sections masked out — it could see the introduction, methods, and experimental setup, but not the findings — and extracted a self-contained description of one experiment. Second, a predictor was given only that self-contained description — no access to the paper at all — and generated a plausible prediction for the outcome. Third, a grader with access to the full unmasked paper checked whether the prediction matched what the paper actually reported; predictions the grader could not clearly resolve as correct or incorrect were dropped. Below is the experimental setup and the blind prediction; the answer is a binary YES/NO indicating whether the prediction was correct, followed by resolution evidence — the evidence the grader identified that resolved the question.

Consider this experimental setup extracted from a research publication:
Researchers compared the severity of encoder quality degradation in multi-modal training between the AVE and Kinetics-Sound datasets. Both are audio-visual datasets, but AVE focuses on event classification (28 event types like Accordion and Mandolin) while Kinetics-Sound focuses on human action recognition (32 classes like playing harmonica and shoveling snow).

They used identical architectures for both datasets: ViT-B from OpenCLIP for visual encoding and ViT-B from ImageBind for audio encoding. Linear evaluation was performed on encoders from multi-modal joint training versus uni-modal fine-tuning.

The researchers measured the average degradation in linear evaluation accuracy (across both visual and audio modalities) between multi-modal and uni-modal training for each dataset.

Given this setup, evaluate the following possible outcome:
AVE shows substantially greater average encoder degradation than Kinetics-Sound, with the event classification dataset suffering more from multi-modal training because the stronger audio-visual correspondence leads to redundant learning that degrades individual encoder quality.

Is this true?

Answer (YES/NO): NO